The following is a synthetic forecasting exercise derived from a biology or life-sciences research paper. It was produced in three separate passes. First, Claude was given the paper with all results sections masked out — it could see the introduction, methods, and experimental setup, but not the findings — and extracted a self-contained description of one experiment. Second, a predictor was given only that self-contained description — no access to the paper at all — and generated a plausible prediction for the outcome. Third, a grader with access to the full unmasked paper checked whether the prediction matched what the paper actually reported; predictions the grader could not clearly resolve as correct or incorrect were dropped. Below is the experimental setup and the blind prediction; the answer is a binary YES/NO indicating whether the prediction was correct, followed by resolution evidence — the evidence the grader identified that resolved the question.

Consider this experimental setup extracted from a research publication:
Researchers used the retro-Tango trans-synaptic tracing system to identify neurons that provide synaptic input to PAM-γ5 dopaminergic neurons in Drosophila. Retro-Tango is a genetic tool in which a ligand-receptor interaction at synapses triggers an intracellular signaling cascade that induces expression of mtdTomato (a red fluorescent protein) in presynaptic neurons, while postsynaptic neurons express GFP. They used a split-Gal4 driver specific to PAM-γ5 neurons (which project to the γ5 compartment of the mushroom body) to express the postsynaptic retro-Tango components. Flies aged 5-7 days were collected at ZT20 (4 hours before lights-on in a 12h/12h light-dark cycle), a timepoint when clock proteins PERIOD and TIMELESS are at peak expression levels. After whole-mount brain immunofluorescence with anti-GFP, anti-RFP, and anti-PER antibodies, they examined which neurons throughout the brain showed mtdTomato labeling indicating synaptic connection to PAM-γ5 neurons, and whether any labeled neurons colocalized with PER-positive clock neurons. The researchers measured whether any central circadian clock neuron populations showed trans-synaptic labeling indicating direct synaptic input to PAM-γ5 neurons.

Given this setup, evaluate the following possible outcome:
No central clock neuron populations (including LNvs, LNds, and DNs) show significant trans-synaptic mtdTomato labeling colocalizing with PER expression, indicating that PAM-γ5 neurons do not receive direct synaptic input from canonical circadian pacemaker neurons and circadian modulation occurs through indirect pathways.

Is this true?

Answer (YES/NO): NO